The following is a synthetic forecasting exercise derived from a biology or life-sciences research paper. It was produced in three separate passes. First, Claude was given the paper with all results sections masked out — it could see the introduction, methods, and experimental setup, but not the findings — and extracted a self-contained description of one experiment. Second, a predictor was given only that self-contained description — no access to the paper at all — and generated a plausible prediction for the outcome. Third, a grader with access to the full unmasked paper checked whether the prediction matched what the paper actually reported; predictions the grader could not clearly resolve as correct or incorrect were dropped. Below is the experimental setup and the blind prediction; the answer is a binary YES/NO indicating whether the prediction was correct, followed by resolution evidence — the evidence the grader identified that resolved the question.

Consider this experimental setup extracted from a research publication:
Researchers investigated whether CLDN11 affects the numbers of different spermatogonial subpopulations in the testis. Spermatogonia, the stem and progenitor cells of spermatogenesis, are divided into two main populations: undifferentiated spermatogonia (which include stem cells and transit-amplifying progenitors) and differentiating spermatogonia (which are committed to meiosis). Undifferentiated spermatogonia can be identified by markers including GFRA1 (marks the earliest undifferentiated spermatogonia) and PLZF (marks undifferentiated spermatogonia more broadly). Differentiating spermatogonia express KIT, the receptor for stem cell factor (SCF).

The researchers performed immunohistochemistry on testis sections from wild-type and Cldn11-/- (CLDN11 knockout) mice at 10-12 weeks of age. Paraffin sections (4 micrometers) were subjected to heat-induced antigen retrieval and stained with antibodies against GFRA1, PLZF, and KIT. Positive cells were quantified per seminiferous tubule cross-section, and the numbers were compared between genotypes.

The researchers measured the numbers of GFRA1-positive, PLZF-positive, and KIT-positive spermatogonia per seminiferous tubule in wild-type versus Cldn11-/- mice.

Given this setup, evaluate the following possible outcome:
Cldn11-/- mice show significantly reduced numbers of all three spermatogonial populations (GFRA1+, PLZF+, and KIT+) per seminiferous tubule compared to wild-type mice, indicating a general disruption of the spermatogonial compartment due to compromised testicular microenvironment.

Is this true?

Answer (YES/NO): NO